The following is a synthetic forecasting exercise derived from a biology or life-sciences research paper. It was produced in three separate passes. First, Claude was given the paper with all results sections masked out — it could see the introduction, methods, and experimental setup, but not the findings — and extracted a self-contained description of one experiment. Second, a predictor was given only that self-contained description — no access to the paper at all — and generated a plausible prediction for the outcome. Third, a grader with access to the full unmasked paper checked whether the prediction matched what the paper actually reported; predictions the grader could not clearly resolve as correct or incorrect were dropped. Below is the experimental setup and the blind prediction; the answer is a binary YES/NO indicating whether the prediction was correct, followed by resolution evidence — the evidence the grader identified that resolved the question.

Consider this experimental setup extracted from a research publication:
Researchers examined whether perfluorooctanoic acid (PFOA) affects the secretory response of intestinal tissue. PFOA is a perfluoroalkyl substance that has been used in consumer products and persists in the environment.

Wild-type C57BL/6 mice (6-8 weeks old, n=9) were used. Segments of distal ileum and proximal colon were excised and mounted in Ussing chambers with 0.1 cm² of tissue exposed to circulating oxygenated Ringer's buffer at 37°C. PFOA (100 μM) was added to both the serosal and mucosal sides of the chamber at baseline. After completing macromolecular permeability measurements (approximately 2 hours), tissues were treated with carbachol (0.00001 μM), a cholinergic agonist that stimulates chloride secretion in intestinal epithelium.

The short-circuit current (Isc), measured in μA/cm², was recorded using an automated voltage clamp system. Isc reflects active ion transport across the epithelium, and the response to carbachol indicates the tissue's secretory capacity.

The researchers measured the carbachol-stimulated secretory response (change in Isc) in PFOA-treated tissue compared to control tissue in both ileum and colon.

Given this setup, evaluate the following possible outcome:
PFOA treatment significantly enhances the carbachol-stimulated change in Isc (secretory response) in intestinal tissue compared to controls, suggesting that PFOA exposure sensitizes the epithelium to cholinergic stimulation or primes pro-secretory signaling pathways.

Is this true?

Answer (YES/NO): NO